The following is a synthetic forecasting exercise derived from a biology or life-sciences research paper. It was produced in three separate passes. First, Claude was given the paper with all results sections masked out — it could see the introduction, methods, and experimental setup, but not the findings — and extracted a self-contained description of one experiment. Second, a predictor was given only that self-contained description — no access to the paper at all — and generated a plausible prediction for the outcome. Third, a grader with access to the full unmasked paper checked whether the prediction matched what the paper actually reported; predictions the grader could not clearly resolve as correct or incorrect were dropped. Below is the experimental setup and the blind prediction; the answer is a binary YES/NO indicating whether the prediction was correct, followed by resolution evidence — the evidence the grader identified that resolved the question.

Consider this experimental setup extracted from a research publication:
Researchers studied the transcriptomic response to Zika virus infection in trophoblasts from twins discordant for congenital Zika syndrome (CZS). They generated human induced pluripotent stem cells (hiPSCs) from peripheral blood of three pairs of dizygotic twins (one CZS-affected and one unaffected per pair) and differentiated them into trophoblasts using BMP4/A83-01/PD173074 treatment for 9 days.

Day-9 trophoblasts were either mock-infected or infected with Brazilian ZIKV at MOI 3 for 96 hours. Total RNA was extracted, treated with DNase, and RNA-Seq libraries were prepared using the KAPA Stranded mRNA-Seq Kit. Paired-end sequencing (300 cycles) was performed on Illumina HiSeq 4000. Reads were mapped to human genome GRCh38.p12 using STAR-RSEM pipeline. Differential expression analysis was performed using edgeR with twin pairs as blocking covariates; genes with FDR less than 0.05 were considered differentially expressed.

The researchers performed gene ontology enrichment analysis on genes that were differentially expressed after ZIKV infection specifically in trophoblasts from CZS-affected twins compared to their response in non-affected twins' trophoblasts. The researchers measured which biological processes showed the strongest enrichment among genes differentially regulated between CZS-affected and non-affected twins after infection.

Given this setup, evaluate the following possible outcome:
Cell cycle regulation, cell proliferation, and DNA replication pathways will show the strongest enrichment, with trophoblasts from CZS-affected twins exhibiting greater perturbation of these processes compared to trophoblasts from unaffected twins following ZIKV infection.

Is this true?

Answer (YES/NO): NO